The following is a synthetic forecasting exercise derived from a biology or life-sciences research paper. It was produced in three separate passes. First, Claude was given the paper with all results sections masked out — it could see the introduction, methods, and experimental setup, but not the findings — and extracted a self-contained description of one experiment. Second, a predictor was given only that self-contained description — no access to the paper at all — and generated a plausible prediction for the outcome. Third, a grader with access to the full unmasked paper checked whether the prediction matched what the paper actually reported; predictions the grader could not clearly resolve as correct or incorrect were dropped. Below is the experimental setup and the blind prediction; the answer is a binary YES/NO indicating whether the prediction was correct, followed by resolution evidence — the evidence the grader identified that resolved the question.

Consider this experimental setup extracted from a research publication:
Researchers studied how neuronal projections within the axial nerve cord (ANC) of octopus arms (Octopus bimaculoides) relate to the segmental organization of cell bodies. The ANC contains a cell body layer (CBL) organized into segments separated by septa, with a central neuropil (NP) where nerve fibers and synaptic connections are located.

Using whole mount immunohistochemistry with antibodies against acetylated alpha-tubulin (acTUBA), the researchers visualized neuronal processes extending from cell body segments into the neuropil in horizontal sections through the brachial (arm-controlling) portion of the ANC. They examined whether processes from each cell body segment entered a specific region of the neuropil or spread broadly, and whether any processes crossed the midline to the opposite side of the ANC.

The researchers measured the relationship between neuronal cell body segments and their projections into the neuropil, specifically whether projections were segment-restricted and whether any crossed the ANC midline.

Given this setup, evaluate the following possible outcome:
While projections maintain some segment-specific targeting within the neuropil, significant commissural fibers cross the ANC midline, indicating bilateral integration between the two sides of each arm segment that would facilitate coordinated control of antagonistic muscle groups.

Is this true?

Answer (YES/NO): NO